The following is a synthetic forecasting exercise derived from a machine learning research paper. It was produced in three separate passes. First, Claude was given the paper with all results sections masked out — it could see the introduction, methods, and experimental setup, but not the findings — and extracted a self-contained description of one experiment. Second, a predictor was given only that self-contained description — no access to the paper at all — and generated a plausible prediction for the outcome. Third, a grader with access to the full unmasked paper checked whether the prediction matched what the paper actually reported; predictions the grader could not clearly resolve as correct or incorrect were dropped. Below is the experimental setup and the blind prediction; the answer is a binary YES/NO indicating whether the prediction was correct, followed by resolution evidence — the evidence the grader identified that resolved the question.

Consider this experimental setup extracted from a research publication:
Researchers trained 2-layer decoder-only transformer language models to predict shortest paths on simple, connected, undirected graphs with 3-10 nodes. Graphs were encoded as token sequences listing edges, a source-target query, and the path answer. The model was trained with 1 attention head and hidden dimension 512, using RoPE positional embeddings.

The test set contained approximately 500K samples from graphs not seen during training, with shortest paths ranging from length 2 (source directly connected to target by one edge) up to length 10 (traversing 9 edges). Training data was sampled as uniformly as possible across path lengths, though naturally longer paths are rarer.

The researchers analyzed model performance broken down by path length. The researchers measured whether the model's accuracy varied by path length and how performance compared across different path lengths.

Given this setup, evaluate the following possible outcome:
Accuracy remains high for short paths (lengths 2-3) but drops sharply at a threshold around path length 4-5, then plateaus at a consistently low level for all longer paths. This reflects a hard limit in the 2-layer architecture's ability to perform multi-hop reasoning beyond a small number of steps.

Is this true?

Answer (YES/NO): NO